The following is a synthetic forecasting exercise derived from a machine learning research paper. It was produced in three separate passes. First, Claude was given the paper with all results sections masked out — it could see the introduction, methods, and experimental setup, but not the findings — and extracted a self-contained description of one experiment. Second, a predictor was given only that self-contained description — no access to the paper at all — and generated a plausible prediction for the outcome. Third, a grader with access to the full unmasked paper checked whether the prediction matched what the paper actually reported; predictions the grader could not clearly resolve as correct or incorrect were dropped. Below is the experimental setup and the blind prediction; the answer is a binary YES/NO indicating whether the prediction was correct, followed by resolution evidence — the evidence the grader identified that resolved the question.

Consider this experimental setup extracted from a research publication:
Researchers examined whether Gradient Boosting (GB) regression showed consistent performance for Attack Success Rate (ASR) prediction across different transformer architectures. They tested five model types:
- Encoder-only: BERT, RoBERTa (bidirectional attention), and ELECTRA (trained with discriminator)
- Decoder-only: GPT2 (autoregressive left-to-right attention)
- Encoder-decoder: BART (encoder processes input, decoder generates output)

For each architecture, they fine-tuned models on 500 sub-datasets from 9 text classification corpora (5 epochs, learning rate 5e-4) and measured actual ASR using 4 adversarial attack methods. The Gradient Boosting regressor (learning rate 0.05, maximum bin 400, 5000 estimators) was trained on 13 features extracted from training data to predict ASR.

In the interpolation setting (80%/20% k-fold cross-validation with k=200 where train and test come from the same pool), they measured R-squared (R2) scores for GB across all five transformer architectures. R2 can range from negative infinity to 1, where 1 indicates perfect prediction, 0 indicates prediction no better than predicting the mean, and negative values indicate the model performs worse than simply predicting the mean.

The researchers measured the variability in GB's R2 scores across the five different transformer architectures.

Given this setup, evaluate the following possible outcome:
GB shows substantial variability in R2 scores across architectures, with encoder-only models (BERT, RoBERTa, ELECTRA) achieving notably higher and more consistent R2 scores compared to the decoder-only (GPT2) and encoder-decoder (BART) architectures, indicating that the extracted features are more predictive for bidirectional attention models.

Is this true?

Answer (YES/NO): NO